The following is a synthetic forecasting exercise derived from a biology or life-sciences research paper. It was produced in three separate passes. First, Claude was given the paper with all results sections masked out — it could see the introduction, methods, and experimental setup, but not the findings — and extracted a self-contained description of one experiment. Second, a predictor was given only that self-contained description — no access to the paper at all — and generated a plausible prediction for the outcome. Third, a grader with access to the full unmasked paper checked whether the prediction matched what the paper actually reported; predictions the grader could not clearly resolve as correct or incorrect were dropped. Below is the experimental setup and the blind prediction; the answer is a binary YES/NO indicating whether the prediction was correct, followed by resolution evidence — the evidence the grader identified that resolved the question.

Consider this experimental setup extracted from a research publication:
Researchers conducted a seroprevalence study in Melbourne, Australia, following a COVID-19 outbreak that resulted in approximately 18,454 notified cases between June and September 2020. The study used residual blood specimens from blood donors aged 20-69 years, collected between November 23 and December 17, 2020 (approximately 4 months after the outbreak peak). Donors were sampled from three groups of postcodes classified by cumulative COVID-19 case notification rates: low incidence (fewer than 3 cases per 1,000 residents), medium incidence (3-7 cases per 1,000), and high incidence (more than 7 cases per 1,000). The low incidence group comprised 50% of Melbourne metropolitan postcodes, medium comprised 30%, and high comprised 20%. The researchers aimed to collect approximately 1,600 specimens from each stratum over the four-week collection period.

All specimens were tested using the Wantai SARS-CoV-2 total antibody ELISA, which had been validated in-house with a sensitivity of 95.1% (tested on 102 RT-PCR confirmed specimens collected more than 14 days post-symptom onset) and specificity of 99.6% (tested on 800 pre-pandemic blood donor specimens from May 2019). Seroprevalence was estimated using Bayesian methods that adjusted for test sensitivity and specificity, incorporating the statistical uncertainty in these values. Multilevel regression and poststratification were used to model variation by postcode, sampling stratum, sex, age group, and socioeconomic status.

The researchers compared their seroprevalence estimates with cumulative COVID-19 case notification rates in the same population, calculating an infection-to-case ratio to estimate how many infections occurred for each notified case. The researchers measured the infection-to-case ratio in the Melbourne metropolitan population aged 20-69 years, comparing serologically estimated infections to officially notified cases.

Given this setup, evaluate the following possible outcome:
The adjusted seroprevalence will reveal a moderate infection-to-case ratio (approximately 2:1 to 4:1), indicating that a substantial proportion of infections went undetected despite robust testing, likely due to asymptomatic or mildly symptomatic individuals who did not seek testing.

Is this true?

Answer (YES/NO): NO